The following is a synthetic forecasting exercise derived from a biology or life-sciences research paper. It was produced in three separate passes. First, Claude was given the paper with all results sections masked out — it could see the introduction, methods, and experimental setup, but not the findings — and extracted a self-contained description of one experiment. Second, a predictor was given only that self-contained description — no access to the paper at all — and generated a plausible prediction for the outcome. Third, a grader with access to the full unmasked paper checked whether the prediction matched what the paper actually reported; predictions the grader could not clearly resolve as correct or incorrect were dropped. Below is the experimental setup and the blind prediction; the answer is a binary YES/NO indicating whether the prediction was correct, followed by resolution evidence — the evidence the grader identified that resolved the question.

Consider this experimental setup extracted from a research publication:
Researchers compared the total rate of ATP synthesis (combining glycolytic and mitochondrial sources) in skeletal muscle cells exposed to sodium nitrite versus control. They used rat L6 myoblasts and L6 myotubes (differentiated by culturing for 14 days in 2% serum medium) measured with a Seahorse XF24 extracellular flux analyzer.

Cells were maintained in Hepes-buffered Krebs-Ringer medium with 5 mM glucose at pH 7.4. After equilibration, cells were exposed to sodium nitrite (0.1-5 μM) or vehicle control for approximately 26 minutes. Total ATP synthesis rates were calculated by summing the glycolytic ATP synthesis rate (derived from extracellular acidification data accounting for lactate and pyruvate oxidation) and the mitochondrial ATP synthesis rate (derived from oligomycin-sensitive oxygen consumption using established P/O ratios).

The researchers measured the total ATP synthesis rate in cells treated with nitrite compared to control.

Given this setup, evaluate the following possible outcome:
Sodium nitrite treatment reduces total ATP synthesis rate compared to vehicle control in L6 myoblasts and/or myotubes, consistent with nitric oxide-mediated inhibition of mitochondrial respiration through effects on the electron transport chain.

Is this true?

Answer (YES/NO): NO